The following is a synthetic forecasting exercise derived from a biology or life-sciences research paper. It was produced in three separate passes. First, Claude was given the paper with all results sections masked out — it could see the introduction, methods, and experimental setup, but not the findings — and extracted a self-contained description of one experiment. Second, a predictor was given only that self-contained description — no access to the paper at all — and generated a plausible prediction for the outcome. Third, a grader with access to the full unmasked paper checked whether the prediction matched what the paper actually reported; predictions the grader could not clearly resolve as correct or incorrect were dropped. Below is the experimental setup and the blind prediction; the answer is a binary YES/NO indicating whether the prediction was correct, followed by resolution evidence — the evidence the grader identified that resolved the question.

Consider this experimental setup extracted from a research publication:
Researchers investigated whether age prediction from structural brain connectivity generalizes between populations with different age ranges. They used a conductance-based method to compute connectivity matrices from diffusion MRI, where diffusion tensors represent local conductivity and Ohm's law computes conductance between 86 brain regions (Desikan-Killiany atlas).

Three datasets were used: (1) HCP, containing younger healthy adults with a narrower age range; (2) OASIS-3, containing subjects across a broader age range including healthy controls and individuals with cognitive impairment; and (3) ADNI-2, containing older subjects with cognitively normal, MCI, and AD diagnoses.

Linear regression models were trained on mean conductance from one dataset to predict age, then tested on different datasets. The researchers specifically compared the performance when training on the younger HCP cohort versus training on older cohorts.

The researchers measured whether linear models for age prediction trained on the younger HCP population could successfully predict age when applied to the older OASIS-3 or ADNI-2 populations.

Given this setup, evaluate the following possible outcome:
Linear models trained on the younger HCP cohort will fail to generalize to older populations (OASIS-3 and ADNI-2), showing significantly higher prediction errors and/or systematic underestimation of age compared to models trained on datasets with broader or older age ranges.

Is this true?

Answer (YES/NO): YES